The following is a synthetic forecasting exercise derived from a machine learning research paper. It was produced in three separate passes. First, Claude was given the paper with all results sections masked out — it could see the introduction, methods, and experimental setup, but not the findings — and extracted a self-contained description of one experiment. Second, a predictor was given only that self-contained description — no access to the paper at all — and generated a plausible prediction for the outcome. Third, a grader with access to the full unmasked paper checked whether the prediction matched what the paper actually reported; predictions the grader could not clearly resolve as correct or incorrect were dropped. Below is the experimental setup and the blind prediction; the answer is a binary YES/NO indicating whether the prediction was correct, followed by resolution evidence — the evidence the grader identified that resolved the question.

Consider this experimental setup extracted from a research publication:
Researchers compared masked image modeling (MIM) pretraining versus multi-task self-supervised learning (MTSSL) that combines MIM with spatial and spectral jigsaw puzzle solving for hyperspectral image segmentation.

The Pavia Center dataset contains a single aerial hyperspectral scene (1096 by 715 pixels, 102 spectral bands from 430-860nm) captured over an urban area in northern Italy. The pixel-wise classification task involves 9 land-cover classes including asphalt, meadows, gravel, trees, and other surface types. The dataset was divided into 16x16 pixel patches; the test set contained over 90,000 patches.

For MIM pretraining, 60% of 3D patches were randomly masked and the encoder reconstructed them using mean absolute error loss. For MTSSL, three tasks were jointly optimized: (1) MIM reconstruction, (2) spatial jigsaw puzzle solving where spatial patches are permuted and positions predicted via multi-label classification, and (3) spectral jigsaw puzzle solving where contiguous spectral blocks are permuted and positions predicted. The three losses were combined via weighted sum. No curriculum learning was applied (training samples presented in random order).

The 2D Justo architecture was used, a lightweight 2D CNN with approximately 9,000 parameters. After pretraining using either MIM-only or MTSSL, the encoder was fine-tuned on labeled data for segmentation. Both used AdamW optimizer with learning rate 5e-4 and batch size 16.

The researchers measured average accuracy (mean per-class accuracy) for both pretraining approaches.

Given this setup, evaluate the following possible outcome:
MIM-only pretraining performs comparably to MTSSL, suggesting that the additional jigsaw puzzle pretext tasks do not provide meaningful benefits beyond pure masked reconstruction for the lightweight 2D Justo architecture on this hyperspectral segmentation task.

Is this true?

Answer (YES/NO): YES